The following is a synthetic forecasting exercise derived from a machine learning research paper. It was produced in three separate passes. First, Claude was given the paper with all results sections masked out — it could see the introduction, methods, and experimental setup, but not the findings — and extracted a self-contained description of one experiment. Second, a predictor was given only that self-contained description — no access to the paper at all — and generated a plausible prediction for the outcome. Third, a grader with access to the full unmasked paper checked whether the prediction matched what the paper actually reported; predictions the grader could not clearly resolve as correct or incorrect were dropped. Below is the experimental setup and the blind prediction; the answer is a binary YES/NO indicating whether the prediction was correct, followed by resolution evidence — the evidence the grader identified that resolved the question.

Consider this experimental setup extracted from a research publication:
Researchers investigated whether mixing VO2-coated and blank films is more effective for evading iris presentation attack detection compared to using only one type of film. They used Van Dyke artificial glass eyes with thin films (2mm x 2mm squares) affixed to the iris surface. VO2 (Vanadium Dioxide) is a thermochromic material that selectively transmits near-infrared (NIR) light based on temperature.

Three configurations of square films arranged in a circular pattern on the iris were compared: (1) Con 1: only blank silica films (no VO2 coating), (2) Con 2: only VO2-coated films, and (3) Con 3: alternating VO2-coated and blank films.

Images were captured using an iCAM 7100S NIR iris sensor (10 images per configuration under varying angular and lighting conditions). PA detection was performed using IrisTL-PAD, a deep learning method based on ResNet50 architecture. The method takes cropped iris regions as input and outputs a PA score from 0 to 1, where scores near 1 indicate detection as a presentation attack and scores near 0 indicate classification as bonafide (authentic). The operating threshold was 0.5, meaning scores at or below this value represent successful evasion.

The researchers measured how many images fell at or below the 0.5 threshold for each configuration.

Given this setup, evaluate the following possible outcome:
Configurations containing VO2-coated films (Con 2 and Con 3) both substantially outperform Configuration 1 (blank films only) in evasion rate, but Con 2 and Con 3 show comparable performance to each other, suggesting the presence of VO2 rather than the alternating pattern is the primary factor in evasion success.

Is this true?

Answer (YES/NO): NO